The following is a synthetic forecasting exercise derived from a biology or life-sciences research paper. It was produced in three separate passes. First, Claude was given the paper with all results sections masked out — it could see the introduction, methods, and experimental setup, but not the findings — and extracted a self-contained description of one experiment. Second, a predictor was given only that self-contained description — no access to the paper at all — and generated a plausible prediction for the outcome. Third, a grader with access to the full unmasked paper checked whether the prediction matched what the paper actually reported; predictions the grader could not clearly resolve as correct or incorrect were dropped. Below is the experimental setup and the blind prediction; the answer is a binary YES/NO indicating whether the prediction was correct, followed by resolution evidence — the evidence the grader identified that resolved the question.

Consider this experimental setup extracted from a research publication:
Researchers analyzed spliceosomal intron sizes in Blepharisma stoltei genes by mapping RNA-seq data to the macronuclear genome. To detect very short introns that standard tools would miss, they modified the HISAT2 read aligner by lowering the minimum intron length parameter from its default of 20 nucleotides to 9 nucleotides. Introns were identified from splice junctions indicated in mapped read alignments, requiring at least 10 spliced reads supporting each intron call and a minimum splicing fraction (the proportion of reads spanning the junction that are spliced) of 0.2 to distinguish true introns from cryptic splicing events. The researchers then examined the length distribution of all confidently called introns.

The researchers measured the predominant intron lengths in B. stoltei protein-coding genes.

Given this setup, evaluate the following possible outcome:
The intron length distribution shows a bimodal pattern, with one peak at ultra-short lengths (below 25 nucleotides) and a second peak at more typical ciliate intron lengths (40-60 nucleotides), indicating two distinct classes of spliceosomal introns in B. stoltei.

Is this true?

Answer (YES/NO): NO